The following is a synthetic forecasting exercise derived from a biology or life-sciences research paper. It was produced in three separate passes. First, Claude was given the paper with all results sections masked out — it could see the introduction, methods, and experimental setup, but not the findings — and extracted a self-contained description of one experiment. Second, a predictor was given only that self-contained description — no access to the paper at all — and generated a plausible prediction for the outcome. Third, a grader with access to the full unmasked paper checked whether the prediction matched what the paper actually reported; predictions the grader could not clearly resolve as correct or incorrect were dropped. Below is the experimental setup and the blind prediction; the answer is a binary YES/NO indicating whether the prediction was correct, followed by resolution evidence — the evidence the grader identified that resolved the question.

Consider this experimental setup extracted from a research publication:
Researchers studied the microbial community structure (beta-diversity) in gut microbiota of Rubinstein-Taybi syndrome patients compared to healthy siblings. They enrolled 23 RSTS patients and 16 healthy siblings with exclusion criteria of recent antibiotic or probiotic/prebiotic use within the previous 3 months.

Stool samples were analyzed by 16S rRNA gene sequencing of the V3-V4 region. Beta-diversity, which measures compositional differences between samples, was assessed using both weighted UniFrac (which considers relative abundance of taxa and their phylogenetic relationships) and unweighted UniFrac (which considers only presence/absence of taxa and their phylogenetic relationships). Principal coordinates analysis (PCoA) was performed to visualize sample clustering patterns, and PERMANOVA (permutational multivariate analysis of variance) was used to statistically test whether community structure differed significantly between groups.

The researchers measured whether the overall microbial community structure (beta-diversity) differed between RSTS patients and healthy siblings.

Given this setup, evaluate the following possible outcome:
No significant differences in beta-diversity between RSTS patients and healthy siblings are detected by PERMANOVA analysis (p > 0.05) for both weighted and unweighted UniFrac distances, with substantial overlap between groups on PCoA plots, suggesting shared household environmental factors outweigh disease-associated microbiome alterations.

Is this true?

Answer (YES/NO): NO